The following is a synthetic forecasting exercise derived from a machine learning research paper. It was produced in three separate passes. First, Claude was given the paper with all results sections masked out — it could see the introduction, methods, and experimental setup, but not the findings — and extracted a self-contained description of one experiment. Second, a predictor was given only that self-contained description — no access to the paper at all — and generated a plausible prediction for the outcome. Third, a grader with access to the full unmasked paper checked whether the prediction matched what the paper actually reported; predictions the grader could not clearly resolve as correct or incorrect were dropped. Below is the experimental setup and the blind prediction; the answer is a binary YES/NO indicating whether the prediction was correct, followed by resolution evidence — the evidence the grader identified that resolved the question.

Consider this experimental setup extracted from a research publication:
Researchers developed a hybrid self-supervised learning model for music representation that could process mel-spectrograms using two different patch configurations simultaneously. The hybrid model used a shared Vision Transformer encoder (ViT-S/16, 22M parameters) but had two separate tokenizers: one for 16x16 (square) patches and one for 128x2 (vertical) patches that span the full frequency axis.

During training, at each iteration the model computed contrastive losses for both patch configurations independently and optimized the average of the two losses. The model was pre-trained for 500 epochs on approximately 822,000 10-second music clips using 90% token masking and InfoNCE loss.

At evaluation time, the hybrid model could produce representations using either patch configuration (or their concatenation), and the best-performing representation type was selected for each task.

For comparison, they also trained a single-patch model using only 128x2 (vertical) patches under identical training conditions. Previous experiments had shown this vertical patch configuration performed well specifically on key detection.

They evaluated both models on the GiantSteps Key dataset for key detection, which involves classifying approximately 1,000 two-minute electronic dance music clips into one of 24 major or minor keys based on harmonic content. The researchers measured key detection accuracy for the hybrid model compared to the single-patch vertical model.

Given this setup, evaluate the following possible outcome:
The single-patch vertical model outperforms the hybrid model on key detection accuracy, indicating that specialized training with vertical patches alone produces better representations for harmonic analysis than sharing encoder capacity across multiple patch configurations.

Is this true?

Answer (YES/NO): YES